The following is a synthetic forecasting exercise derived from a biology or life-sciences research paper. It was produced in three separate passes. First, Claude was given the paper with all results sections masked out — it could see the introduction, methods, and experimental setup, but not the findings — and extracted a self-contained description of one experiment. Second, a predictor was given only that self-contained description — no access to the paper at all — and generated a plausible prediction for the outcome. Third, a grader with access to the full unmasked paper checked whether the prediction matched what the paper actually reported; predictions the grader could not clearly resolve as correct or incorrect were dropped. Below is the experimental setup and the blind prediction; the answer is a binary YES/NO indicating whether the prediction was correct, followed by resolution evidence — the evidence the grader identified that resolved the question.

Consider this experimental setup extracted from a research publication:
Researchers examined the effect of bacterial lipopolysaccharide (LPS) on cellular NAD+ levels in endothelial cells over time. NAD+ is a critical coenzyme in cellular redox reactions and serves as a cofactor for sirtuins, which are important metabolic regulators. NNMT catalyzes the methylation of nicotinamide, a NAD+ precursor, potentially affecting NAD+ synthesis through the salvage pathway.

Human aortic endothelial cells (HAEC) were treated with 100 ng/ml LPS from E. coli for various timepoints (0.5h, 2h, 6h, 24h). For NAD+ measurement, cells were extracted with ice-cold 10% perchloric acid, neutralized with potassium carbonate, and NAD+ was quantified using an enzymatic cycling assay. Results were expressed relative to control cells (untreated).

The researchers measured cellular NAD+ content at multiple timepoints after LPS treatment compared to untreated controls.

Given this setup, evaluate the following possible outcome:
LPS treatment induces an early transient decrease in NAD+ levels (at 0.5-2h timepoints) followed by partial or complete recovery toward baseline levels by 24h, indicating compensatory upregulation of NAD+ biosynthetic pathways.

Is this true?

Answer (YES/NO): NO